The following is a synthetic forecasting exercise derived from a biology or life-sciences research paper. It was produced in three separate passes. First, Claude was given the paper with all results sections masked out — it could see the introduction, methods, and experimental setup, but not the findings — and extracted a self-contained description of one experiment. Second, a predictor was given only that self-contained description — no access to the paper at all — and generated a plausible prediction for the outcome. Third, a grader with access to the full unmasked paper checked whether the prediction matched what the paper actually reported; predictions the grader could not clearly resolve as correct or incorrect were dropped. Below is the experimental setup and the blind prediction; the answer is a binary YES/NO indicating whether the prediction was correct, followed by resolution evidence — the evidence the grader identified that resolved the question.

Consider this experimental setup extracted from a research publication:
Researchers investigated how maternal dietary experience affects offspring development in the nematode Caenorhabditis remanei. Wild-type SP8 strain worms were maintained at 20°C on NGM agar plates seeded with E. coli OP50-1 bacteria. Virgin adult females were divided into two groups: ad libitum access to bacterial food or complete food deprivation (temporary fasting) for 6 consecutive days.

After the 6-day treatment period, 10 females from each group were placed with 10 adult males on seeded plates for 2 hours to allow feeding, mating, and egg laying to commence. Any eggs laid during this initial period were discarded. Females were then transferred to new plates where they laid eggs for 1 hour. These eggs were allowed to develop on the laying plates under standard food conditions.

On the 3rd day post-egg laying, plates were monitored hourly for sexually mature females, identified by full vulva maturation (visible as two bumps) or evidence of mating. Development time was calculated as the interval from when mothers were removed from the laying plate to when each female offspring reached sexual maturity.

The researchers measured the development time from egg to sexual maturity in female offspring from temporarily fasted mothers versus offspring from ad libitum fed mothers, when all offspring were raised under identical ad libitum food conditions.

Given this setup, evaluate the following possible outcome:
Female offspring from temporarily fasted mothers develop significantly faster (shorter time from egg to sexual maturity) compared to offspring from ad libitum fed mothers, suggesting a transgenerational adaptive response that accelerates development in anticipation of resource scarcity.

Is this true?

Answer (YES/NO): NO